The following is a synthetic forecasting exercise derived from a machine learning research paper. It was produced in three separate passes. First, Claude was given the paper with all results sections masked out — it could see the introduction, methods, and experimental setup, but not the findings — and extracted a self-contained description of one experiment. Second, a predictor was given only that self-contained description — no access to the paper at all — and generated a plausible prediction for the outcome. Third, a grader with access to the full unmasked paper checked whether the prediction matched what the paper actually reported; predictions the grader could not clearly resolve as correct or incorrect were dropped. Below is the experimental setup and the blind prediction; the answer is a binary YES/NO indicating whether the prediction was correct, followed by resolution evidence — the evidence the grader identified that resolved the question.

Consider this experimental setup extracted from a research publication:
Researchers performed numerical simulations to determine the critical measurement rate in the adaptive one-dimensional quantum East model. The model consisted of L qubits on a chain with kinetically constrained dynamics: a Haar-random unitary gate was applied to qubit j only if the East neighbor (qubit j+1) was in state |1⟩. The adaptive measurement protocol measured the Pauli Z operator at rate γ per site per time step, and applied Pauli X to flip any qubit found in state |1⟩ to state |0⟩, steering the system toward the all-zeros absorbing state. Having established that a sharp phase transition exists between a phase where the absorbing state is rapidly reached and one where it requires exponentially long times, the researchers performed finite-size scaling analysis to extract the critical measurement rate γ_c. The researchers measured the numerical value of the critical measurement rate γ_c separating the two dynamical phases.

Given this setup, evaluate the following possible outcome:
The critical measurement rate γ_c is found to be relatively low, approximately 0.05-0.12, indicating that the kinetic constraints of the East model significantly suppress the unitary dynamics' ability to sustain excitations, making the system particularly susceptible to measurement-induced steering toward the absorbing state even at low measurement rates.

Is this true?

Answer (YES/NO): NO